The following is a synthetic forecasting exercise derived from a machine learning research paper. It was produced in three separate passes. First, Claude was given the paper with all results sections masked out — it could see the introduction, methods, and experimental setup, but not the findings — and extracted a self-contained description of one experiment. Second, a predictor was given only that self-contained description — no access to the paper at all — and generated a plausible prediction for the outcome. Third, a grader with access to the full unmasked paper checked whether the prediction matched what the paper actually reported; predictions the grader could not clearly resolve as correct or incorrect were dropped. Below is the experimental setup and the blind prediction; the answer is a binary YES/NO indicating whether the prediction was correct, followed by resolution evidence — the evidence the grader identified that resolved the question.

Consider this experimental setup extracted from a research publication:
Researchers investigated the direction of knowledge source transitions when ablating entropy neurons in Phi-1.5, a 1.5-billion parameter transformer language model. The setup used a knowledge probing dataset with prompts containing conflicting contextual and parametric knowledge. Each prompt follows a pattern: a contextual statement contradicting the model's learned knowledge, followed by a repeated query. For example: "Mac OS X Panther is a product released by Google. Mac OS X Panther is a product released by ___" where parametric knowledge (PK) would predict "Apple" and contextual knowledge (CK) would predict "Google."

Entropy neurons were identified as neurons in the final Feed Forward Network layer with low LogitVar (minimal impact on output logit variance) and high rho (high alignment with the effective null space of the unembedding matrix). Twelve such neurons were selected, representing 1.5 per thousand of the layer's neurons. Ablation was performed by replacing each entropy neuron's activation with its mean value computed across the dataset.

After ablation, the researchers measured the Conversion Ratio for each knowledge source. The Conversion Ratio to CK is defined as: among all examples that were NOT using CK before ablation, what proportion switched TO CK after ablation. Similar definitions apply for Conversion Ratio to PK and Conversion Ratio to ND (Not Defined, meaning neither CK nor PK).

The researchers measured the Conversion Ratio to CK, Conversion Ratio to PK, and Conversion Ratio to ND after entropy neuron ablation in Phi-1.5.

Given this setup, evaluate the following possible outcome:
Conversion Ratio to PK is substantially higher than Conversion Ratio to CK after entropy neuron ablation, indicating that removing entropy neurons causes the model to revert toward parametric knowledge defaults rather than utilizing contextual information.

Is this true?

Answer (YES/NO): NO